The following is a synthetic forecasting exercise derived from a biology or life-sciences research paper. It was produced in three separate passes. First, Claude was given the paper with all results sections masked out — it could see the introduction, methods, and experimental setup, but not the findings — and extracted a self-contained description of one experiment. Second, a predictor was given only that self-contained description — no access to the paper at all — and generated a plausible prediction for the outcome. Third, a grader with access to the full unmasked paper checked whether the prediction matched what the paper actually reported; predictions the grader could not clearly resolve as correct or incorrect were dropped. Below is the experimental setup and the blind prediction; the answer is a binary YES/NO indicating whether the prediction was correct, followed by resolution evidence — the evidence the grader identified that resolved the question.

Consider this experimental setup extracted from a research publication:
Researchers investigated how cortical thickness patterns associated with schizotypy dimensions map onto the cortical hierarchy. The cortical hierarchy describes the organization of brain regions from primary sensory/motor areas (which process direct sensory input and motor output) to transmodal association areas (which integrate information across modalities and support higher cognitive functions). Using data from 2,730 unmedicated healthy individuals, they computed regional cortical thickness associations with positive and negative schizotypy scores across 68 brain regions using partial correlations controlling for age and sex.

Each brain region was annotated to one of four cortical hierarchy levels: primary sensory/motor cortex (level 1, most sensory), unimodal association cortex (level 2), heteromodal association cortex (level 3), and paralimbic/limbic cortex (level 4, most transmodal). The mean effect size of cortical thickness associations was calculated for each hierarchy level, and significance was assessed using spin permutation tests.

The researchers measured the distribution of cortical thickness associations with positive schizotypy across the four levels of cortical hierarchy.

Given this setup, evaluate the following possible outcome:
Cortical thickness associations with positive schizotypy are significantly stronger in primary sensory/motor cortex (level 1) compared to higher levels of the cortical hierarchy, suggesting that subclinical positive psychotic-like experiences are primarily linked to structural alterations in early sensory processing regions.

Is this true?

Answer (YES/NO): YES